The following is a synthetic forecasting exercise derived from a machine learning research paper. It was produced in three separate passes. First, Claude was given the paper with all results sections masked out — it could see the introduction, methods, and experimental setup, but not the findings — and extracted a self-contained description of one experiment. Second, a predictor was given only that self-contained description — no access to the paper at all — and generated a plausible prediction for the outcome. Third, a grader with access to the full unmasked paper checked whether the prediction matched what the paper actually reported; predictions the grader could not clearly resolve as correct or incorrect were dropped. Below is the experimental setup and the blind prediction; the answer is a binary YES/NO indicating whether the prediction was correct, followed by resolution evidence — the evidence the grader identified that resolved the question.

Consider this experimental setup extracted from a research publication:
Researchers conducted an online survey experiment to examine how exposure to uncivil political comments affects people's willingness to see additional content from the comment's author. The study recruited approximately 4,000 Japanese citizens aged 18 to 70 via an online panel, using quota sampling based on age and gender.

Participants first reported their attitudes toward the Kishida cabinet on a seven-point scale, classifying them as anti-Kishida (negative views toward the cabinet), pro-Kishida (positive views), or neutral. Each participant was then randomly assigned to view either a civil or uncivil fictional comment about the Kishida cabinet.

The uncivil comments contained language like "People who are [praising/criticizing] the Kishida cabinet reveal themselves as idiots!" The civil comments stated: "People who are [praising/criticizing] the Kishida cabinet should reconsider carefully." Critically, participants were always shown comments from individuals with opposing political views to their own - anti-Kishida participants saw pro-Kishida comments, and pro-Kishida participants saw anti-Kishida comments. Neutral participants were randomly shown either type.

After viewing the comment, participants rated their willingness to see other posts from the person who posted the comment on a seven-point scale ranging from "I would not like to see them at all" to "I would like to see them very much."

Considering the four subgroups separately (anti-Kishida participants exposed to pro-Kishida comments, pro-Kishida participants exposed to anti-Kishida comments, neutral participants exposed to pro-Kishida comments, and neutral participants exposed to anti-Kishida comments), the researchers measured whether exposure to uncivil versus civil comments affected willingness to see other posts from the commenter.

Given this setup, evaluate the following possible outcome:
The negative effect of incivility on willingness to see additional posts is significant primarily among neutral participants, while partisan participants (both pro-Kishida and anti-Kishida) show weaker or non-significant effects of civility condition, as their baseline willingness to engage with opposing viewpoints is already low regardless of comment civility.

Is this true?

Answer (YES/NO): NO